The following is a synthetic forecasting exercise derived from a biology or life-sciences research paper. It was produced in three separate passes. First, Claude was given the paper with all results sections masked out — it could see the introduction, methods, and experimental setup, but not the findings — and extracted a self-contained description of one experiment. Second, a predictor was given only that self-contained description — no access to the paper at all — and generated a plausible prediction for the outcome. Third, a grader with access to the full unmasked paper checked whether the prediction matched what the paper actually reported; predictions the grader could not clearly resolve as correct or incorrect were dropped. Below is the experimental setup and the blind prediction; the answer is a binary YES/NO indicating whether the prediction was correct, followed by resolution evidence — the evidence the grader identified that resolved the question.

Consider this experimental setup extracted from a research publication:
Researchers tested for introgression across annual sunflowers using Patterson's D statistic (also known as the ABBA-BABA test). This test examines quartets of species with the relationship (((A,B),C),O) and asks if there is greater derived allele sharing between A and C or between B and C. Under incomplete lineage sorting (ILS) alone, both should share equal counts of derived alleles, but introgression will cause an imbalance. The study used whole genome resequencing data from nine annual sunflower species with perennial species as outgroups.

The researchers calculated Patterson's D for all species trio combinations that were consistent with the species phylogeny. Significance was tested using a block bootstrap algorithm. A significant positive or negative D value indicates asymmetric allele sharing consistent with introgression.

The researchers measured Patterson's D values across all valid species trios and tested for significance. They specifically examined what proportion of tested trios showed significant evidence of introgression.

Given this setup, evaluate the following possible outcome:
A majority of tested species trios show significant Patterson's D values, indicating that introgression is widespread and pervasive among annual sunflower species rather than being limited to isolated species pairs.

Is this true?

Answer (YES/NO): YES